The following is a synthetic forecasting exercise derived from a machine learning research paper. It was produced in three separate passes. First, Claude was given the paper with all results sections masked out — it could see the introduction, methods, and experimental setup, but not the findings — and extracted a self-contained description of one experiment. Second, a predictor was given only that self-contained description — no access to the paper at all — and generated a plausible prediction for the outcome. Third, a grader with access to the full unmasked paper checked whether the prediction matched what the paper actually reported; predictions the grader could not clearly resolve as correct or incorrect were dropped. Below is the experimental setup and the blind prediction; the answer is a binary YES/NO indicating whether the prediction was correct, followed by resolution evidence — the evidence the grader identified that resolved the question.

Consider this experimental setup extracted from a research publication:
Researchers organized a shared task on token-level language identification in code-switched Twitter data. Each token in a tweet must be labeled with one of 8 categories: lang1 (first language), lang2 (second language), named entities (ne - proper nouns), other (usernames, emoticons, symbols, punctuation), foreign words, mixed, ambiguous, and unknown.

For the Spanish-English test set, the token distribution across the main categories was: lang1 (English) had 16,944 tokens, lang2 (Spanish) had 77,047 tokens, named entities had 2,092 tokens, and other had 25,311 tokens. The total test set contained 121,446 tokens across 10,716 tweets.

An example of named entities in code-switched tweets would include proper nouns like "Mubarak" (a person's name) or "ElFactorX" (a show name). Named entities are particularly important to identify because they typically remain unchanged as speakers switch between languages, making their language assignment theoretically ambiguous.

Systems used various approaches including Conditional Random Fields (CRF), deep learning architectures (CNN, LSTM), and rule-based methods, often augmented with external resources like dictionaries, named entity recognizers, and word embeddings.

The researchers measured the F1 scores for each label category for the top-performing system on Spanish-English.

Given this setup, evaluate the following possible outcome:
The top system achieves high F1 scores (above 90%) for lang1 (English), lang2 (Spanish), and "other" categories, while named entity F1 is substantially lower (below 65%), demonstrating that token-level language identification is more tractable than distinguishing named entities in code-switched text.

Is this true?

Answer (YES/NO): YES